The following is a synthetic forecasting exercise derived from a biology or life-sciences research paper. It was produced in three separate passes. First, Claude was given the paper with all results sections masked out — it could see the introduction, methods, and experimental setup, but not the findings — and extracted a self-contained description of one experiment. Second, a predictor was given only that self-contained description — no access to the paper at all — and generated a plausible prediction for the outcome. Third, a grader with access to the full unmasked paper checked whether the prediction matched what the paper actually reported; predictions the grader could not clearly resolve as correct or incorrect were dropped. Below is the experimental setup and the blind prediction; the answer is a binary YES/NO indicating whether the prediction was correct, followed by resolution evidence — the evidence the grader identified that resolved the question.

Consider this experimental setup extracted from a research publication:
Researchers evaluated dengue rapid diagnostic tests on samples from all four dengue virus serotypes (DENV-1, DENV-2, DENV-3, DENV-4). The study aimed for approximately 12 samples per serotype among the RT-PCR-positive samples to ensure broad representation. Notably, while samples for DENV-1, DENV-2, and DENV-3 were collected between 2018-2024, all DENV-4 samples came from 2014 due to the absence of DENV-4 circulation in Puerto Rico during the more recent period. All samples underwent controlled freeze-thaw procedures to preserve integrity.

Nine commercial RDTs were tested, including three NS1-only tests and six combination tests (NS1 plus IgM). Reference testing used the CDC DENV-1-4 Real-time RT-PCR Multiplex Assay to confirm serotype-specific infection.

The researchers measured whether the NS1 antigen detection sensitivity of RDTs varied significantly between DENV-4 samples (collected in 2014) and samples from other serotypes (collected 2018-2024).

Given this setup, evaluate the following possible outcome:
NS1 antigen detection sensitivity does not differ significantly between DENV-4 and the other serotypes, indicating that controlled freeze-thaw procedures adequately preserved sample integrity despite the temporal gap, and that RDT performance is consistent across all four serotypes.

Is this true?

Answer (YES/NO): NO